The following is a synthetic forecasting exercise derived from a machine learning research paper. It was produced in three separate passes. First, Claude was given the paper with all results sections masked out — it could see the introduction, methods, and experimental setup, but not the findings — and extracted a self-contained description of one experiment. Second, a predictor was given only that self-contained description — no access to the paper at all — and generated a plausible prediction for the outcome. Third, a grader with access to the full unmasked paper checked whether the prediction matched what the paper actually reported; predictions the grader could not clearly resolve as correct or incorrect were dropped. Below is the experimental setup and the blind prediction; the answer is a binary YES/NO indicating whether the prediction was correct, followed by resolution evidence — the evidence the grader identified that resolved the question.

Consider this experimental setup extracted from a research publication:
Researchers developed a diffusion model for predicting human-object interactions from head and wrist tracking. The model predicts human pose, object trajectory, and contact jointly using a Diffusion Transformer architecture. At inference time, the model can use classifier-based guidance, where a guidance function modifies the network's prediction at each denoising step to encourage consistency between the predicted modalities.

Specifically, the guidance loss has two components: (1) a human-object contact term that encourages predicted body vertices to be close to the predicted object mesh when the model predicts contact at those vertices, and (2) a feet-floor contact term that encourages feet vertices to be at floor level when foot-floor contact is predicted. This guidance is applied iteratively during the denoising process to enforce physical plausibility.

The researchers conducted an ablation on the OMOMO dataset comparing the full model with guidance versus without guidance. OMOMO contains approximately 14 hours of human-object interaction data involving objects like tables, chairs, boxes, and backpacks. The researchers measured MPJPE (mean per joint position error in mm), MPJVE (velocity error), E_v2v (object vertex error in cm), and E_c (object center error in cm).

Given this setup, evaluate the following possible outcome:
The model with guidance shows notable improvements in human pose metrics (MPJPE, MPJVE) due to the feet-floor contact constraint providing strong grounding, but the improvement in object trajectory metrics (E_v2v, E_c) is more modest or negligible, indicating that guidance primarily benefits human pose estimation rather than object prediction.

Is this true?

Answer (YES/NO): NO